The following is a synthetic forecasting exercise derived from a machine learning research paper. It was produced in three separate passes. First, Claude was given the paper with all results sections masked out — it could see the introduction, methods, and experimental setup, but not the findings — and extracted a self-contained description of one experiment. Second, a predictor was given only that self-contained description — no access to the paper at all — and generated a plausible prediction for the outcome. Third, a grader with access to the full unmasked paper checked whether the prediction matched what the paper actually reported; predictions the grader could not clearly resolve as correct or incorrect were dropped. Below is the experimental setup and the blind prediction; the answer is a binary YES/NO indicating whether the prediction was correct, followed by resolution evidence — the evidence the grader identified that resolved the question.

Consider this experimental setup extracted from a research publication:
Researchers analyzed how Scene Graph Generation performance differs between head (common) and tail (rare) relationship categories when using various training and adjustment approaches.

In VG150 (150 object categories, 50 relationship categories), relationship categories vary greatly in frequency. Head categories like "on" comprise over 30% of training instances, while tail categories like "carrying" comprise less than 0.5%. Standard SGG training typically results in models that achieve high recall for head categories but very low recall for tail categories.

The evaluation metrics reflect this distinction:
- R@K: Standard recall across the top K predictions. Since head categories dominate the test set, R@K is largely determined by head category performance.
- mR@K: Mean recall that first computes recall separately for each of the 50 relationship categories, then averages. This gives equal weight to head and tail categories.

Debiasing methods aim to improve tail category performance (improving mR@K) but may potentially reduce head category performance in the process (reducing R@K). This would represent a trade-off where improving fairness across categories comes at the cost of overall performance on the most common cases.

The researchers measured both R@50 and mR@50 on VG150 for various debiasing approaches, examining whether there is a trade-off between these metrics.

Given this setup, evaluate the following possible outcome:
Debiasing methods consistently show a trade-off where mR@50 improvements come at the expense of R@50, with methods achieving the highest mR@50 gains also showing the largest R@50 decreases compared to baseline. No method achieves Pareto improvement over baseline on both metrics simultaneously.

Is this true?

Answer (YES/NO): NO